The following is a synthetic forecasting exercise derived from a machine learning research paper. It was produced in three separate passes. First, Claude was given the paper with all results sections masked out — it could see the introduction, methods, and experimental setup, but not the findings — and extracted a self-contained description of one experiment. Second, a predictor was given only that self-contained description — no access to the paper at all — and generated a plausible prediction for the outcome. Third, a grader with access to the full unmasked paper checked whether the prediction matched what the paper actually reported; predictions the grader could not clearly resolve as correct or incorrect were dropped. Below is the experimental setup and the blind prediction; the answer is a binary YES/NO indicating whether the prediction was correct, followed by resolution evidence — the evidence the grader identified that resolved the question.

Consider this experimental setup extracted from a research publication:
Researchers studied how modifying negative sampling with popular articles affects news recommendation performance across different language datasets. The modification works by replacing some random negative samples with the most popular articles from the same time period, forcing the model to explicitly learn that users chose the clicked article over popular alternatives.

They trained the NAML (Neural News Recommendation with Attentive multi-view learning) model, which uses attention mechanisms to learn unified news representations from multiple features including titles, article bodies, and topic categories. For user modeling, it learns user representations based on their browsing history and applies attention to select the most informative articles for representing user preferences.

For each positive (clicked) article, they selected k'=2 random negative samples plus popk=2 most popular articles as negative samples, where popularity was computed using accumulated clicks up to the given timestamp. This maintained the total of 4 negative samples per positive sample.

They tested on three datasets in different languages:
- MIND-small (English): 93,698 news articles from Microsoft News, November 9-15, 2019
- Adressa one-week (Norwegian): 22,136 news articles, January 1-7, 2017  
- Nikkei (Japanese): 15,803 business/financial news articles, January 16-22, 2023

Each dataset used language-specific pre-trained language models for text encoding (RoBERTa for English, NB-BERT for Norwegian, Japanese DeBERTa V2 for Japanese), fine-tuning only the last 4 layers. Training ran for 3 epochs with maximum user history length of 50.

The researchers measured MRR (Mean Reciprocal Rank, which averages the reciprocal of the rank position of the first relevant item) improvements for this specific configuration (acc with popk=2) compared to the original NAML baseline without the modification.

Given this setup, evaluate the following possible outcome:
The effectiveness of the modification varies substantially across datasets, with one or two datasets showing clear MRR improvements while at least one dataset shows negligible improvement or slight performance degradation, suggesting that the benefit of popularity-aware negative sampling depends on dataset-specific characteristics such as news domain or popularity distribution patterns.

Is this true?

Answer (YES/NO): NO